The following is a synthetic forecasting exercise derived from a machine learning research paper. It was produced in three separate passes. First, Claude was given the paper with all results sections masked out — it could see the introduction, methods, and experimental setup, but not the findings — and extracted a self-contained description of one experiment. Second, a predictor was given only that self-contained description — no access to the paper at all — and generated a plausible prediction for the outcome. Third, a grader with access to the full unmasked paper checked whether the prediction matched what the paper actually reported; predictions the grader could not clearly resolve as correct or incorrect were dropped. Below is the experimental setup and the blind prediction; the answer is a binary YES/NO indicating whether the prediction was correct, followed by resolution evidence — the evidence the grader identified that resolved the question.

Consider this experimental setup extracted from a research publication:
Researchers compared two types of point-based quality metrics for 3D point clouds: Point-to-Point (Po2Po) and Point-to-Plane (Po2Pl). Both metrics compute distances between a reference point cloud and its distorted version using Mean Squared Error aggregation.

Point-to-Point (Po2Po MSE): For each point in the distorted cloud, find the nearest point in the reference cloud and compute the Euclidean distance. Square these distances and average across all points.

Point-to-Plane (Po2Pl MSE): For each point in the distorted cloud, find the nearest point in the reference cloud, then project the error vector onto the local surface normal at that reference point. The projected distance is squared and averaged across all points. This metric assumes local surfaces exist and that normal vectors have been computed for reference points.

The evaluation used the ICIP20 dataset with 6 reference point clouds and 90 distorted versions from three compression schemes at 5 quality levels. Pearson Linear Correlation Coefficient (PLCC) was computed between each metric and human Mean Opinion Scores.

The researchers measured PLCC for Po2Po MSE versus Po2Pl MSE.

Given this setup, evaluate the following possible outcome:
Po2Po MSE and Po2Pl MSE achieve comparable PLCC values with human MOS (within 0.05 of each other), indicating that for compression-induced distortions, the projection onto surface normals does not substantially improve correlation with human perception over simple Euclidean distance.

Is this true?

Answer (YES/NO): YES